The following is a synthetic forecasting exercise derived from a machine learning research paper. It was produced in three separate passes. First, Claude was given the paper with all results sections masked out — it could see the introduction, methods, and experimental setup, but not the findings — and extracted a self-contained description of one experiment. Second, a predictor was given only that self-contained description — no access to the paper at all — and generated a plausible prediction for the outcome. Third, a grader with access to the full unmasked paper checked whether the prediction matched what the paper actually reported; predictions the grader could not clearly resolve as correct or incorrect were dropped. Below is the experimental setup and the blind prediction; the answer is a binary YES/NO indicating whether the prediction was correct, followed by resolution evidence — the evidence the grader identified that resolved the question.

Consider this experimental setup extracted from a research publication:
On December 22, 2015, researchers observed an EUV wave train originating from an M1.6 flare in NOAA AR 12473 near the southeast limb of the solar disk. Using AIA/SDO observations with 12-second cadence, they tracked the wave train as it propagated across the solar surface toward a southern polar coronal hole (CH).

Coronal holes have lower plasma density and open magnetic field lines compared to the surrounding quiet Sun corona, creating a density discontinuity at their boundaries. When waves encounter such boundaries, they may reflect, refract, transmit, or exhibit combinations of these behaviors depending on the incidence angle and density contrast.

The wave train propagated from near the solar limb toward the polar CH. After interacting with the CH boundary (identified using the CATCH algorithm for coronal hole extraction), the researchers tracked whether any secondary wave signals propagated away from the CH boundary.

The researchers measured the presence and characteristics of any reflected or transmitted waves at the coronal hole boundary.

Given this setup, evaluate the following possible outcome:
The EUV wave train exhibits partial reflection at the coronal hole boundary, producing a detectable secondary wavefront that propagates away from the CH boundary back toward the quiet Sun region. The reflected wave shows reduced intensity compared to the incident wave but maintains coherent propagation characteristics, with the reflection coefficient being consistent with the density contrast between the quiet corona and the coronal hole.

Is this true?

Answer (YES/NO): NO